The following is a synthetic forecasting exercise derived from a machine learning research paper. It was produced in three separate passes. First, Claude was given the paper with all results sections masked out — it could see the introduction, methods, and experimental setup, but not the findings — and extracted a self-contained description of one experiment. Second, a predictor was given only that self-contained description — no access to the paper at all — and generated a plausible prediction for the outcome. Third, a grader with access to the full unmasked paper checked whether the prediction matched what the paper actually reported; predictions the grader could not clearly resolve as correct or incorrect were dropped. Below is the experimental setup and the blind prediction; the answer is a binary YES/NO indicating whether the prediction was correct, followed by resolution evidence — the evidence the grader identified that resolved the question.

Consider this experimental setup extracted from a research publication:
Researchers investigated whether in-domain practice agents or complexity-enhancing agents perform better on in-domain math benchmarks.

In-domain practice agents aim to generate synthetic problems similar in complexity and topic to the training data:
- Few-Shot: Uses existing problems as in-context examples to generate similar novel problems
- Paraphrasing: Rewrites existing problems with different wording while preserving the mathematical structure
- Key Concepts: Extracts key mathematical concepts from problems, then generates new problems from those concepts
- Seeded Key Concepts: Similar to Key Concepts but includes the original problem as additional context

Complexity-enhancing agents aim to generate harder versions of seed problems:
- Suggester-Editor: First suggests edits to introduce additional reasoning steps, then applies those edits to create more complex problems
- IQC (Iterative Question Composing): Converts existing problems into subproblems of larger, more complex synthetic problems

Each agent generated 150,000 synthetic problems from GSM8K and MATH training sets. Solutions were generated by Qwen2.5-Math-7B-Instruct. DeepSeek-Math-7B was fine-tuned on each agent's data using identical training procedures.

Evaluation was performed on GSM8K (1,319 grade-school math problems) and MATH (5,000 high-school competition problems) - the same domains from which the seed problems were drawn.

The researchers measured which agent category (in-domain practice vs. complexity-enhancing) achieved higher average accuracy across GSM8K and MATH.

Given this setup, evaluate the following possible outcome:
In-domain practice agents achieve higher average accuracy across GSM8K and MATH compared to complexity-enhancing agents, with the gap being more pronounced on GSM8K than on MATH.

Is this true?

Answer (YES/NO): NO